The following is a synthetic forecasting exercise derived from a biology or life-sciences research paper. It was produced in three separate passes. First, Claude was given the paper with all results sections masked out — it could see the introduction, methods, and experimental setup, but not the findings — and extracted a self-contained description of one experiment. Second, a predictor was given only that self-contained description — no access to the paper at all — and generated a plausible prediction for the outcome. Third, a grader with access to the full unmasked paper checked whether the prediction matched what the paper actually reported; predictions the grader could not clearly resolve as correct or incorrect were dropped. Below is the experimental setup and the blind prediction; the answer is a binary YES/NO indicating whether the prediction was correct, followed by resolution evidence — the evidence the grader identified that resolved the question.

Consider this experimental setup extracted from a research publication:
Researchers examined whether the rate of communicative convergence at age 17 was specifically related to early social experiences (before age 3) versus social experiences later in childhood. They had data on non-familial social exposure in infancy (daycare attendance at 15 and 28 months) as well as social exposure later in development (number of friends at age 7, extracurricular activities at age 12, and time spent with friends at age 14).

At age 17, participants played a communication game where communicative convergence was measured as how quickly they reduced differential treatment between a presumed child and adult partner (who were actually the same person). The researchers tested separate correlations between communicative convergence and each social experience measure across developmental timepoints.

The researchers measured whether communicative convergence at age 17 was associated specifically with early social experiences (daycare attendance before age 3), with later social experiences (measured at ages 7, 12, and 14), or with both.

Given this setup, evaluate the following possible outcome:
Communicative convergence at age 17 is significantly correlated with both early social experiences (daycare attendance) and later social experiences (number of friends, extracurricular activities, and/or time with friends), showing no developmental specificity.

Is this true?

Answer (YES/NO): NO